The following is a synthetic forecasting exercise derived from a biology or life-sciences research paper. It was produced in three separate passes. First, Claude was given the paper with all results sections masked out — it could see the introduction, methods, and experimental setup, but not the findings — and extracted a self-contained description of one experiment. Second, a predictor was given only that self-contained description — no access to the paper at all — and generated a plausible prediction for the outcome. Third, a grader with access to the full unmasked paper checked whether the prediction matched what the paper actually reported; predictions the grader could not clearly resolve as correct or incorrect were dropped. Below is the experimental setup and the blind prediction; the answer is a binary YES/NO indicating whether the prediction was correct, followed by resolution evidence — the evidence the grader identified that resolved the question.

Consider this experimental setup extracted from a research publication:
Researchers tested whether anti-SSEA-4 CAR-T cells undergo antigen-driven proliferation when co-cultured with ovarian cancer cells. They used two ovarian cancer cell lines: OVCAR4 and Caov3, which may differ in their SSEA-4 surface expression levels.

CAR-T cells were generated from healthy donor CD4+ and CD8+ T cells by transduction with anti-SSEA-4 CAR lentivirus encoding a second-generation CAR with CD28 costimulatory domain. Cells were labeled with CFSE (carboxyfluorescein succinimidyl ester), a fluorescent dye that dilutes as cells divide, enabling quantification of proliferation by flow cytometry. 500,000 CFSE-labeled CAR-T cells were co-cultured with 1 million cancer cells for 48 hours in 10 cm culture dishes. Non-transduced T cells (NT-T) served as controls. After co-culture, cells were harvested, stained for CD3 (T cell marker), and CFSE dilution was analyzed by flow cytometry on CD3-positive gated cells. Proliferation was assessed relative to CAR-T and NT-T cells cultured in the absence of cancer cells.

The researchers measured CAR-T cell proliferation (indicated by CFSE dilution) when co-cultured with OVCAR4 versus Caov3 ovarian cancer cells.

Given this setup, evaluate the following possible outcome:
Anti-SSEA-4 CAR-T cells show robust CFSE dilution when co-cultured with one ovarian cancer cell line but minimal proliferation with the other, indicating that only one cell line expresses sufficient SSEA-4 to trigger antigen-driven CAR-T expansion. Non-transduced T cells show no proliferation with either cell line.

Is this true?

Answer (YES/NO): YES